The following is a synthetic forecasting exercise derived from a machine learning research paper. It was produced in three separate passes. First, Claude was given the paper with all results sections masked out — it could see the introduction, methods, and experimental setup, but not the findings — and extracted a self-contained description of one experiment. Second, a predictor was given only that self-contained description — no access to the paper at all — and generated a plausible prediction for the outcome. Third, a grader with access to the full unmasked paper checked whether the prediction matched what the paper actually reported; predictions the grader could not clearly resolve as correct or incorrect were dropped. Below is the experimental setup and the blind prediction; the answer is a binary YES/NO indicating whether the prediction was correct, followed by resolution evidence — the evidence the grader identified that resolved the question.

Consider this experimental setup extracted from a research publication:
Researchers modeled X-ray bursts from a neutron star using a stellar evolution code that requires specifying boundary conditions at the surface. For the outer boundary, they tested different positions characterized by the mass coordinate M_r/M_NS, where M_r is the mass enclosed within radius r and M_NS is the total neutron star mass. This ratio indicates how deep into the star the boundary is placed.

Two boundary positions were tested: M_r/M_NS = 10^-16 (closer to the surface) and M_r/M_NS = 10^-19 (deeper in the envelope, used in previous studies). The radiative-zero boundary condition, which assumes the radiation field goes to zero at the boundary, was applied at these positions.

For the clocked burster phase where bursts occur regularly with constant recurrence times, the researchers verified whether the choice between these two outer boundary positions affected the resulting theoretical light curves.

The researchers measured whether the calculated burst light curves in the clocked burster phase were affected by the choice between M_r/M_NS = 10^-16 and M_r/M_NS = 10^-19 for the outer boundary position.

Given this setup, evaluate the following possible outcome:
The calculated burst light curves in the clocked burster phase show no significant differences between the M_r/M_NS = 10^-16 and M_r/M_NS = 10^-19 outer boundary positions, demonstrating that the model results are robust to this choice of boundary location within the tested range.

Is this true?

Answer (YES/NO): YES